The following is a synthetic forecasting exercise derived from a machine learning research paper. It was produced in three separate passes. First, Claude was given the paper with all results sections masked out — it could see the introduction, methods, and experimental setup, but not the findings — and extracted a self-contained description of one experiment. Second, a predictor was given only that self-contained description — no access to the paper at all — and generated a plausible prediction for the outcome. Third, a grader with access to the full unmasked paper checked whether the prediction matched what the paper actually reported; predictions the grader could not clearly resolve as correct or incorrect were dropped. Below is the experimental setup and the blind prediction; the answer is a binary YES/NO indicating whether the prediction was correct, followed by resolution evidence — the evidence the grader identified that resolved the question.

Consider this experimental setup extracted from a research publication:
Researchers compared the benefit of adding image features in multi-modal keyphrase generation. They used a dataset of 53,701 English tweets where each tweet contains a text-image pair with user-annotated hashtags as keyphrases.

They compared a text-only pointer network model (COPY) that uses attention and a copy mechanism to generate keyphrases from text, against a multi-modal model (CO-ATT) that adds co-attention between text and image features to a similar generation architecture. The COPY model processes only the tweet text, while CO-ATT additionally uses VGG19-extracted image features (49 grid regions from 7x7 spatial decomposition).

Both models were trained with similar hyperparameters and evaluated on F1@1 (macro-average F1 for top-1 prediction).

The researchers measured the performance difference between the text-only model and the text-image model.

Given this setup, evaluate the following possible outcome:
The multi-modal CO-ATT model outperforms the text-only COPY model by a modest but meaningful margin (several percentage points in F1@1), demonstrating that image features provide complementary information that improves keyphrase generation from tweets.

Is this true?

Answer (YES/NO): NO